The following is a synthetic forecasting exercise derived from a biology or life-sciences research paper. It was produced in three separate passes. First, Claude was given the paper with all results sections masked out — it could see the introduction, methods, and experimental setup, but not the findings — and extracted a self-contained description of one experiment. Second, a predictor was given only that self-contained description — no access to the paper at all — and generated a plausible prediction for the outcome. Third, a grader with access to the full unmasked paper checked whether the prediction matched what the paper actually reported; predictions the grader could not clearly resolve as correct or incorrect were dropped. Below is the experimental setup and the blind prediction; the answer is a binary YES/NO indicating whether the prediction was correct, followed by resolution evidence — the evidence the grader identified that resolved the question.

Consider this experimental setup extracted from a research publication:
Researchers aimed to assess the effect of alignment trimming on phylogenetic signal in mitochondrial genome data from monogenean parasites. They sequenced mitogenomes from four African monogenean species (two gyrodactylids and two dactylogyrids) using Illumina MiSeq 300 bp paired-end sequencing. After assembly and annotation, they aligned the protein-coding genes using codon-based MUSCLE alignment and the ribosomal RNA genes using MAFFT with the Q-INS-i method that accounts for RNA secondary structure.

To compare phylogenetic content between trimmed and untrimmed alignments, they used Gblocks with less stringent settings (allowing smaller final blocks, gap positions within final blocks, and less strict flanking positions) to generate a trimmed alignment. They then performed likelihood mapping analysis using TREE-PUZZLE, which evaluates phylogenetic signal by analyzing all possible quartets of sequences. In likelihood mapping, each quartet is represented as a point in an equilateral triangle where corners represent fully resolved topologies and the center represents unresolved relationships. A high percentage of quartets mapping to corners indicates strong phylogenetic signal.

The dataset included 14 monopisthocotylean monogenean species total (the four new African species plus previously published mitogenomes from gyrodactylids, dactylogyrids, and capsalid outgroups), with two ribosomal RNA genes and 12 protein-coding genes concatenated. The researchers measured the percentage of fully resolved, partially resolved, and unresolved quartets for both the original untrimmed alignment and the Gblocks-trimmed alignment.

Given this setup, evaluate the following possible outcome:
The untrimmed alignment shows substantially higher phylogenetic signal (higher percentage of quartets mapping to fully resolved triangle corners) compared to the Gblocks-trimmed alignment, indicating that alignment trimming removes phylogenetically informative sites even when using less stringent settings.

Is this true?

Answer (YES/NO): NO